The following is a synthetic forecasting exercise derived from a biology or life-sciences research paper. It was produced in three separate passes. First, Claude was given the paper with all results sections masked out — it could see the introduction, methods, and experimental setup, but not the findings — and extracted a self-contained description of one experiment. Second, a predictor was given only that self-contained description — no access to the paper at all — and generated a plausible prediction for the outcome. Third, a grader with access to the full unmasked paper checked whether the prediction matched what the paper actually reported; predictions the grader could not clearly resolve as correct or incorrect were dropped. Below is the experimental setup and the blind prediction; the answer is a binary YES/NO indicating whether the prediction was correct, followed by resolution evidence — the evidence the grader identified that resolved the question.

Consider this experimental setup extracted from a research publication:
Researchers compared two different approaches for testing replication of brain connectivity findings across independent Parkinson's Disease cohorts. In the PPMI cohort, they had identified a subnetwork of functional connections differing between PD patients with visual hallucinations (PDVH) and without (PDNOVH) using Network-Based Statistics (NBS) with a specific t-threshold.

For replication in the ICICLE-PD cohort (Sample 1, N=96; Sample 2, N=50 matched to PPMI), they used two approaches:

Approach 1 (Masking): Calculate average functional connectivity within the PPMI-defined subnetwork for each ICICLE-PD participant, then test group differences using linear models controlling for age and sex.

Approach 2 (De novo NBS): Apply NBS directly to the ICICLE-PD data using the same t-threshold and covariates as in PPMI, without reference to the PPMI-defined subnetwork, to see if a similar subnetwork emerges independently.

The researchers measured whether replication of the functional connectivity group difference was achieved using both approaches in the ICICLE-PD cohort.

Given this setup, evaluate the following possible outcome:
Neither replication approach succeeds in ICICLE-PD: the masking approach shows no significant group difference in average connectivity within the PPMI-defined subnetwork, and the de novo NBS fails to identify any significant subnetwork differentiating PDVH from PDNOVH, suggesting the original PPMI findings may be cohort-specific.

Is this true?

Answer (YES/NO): NO